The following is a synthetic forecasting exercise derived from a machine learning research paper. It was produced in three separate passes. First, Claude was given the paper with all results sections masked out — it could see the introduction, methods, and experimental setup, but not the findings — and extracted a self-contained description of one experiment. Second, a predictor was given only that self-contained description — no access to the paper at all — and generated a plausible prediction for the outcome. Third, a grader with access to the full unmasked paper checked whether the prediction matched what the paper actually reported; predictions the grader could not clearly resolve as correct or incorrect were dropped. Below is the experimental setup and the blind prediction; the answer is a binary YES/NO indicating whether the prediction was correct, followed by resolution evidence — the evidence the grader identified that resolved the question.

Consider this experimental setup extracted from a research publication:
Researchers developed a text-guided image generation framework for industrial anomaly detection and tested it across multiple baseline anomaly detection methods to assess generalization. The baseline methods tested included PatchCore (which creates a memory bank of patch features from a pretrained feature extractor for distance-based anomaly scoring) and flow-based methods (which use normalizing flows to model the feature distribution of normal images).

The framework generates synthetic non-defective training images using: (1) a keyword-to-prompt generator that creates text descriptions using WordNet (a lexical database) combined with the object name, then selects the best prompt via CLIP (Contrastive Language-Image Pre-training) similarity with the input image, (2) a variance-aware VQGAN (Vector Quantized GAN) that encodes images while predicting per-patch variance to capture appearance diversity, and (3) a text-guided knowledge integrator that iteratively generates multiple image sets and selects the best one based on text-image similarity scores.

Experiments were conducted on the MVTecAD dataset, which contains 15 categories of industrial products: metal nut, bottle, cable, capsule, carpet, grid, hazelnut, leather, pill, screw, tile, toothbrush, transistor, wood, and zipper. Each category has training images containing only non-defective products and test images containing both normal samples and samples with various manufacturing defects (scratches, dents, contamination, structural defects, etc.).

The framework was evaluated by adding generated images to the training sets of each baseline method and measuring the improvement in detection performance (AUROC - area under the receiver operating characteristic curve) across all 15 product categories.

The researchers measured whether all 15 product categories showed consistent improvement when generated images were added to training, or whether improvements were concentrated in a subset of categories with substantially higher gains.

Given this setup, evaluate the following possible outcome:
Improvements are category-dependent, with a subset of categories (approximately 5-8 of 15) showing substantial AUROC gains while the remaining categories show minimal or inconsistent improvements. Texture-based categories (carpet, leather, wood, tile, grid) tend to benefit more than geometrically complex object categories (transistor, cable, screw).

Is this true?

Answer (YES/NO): NO